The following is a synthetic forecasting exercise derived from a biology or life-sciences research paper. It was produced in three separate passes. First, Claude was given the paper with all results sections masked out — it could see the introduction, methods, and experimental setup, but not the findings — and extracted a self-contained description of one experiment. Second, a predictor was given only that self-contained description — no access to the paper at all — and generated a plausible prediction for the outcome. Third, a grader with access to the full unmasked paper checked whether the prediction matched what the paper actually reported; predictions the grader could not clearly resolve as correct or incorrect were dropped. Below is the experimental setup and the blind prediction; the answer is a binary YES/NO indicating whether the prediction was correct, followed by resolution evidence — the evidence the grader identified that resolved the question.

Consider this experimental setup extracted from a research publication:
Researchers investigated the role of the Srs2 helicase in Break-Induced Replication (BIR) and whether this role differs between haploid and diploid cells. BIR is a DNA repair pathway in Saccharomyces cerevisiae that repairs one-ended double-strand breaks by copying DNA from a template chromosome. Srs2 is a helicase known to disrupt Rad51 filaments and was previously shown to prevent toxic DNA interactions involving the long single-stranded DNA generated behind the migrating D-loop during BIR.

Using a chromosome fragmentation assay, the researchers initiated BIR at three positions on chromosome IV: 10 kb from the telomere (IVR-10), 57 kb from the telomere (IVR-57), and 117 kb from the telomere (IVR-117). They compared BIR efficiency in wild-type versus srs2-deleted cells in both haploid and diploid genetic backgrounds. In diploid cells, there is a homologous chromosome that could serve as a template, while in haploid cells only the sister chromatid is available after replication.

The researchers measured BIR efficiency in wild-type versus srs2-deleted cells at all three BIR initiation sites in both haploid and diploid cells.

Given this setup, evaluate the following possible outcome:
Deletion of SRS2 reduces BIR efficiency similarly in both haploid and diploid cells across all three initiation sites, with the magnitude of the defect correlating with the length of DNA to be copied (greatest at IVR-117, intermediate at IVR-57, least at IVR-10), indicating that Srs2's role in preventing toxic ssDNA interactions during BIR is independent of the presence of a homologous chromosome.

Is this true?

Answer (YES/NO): NO